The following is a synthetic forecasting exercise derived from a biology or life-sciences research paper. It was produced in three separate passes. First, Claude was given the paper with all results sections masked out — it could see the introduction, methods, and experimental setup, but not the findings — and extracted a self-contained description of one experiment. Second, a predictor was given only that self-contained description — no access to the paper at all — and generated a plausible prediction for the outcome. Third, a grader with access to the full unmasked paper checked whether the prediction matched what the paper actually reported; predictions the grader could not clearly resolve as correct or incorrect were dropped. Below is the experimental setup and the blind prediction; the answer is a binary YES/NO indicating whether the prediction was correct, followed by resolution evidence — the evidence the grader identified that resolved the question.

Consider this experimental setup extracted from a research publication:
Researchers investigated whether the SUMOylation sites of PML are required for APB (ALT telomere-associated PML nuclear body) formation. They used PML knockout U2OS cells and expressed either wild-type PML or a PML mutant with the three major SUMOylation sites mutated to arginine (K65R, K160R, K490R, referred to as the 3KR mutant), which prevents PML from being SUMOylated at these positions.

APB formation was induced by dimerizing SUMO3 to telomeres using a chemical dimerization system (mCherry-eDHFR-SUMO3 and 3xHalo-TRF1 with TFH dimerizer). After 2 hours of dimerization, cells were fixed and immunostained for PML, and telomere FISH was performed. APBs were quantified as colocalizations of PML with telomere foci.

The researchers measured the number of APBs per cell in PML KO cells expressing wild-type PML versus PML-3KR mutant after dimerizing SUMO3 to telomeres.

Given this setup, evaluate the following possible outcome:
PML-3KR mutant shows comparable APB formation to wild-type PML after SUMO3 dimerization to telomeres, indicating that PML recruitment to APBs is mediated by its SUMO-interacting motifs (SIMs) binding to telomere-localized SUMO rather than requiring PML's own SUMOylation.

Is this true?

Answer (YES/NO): NO